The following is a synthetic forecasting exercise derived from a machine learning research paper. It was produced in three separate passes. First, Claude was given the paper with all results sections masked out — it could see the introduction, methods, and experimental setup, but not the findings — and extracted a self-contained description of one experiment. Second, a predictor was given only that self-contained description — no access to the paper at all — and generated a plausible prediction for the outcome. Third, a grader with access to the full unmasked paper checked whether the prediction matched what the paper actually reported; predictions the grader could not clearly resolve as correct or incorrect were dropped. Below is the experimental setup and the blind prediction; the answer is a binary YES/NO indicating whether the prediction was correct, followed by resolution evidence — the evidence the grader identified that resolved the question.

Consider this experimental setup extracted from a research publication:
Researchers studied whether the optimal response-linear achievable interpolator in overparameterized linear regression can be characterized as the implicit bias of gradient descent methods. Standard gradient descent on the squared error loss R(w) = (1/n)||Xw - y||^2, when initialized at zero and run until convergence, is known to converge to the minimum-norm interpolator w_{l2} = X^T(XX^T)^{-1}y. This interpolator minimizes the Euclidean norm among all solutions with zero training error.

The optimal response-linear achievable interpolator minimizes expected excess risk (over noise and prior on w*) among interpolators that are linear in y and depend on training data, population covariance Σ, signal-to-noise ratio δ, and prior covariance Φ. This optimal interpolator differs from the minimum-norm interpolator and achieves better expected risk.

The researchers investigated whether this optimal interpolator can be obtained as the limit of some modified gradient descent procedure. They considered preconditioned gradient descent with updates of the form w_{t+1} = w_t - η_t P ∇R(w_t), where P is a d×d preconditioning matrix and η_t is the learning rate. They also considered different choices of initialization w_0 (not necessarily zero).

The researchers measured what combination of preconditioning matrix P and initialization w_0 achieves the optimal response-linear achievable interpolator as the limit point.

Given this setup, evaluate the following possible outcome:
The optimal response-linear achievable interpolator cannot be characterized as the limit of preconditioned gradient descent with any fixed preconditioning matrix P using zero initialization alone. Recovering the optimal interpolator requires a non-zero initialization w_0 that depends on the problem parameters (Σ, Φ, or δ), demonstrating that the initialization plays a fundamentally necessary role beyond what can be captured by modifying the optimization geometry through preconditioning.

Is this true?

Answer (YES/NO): YES